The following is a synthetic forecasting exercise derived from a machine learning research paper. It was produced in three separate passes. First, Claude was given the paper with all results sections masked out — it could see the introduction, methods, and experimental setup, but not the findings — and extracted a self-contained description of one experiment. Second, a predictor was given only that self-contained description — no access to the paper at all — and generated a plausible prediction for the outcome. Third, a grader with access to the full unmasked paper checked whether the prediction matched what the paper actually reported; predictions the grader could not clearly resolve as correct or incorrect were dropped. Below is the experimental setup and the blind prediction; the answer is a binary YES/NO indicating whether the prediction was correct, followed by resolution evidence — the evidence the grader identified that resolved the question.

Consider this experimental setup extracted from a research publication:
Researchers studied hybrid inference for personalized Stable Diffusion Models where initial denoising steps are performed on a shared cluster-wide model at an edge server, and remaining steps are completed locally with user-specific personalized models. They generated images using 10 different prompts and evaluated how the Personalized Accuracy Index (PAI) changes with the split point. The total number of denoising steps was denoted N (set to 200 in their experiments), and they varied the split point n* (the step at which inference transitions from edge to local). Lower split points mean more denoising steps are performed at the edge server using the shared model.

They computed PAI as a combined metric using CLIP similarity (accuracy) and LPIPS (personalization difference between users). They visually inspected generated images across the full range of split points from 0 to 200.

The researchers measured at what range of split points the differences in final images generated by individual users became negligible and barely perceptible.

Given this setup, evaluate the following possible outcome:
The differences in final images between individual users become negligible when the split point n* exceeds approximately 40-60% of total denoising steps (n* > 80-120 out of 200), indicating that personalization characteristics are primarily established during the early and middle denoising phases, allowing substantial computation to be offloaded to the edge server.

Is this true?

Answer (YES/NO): NO